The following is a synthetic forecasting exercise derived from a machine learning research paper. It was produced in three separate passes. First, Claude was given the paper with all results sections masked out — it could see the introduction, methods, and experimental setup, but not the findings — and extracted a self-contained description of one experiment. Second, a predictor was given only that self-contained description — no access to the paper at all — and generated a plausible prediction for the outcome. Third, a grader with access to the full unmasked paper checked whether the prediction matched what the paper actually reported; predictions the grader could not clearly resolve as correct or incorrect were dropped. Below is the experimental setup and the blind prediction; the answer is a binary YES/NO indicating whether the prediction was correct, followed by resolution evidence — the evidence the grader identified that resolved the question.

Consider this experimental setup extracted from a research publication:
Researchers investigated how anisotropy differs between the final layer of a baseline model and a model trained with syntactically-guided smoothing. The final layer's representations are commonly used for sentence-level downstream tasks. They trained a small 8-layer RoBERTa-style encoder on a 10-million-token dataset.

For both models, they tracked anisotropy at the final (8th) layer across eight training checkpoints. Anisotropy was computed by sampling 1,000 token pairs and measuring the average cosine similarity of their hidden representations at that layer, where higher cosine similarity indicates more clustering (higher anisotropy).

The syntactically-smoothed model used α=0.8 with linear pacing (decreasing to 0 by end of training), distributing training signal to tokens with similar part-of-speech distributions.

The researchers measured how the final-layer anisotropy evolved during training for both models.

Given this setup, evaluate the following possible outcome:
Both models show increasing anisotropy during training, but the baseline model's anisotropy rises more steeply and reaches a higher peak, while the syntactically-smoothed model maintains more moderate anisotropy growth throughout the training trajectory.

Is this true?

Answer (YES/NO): NO